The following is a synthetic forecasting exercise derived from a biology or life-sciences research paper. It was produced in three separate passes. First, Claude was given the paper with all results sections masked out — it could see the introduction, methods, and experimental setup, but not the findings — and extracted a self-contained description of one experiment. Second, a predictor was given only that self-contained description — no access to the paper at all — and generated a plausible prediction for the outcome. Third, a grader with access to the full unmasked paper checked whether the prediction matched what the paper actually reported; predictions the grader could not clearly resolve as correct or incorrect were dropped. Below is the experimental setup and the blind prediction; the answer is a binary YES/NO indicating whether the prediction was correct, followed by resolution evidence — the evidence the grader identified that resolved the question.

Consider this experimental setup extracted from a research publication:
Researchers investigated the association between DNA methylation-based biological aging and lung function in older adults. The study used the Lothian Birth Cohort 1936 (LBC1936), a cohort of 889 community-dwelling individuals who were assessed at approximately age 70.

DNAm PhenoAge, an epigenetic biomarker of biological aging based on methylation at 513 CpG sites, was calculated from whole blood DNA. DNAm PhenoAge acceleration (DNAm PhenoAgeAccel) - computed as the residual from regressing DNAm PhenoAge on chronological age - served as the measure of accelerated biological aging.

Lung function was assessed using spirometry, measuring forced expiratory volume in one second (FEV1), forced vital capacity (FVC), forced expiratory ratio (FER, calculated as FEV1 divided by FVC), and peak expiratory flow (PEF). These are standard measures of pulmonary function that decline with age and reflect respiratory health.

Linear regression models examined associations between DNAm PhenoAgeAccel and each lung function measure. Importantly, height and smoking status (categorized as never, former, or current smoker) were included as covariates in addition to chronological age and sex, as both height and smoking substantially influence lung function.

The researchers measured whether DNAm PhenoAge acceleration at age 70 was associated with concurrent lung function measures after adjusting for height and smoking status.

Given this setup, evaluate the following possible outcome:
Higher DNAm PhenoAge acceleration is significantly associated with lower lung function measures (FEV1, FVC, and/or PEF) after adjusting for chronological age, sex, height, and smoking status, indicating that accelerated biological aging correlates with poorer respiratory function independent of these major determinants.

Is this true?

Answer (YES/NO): YES